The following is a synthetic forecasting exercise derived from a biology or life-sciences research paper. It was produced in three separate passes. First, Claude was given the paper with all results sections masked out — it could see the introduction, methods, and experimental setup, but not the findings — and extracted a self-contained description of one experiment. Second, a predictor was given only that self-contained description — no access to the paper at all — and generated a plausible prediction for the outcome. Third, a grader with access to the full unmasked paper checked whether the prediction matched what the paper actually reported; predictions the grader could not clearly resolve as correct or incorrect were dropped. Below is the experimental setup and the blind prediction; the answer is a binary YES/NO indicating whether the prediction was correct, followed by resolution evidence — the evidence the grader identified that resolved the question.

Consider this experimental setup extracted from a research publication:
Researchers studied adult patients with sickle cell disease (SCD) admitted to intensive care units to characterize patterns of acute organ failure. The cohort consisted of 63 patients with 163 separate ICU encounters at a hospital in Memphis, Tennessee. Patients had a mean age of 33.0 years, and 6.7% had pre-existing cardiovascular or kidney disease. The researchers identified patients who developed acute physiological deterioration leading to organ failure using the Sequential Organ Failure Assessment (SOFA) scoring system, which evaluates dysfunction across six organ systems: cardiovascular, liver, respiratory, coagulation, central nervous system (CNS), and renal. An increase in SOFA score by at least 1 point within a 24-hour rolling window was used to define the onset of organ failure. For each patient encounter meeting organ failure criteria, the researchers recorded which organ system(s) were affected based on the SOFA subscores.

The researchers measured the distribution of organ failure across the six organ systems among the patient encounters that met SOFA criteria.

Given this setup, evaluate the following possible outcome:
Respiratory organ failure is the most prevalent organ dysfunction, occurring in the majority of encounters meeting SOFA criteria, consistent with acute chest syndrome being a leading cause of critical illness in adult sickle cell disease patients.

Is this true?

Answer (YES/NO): NO